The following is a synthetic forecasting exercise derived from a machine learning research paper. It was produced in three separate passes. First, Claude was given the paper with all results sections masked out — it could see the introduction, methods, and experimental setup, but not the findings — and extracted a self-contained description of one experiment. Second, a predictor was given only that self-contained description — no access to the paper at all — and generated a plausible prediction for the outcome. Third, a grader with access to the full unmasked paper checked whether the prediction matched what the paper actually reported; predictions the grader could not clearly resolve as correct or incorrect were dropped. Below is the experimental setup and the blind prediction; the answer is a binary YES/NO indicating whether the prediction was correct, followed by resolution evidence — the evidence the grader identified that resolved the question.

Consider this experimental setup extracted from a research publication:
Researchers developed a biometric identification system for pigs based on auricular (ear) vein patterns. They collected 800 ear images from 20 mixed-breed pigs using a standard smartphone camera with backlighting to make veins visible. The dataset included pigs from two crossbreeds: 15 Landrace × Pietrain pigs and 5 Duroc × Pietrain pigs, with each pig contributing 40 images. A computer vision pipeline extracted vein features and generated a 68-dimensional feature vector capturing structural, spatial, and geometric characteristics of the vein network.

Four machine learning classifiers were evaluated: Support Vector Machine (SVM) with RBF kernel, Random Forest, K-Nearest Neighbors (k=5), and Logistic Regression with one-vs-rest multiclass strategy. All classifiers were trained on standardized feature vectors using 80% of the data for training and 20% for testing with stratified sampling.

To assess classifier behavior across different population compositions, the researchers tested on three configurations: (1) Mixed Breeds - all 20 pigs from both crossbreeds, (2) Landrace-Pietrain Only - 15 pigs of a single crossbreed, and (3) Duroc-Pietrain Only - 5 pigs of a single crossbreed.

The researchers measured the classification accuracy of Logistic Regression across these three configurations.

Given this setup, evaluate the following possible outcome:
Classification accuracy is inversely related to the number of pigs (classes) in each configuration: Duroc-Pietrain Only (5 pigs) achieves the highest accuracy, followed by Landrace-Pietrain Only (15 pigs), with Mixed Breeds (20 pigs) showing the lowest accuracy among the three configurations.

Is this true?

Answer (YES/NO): NO